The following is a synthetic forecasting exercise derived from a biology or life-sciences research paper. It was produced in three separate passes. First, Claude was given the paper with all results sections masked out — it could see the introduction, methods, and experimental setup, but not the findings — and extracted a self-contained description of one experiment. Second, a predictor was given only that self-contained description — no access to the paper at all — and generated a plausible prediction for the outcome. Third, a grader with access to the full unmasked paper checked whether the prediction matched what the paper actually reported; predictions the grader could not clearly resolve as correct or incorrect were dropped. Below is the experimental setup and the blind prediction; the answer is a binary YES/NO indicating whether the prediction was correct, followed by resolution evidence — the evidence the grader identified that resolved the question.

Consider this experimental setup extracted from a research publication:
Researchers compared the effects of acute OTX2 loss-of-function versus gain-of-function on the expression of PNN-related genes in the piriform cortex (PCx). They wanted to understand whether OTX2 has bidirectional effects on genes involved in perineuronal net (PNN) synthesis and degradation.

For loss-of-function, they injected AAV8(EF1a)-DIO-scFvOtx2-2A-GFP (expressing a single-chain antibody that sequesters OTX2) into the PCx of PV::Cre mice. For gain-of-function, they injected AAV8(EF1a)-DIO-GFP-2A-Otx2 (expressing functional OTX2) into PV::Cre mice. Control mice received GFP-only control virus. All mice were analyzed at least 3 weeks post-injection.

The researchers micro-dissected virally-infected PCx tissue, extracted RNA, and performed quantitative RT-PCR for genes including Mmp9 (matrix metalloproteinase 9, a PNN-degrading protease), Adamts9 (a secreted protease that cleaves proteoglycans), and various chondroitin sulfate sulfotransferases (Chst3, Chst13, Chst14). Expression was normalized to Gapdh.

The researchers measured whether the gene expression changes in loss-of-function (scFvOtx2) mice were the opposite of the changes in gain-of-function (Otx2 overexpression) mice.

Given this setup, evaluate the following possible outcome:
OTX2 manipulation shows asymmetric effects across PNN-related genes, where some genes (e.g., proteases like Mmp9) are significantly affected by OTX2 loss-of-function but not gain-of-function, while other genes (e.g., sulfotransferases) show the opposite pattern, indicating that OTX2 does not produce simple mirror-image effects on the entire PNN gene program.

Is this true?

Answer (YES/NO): YES